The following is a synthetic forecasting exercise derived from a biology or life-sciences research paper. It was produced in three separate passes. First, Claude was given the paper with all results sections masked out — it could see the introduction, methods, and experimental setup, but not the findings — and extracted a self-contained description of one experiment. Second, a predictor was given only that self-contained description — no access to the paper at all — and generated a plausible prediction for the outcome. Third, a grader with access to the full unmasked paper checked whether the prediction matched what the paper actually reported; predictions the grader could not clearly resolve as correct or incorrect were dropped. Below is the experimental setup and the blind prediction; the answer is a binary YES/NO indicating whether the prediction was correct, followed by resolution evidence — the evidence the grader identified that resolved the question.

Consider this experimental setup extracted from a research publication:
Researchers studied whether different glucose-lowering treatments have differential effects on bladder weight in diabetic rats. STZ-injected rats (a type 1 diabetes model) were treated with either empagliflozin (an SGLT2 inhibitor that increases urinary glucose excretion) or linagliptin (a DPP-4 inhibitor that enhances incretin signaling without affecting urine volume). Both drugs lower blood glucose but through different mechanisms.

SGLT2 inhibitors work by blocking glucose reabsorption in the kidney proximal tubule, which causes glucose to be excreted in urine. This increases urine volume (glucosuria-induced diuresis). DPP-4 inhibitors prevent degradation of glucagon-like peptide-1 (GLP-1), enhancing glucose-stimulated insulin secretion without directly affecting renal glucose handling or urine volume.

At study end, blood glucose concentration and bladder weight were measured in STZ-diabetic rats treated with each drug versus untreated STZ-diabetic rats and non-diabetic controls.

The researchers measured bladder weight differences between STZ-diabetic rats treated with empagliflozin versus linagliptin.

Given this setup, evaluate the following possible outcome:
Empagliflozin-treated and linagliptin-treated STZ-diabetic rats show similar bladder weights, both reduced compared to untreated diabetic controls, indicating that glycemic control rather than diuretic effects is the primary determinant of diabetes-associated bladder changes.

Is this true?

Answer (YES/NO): NO